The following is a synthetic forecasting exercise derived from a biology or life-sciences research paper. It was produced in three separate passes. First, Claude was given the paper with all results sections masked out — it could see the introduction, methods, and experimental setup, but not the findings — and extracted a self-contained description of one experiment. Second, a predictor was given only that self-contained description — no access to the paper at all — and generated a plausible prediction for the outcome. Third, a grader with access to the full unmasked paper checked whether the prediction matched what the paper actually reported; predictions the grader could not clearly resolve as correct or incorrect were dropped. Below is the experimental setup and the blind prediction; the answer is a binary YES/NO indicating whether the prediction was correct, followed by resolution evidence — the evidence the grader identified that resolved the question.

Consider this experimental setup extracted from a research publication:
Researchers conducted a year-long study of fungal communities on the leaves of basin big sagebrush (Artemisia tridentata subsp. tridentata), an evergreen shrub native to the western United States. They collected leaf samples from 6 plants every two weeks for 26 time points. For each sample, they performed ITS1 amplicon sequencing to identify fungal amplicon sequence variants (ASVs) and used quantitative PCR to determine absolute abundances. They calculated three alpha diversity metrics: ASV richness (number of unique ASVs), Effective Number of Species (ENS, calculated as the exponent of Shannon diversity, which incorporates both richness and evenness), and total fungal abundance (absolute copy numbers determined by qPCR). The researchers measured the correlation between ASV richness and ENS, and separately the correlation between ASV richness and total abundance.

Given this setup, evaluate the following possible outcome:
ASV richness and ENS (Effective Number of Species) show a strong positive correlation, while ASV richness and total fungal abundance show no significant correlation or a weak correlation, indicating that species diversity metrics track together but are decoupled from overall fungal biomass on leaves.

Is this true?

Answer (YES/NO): NO